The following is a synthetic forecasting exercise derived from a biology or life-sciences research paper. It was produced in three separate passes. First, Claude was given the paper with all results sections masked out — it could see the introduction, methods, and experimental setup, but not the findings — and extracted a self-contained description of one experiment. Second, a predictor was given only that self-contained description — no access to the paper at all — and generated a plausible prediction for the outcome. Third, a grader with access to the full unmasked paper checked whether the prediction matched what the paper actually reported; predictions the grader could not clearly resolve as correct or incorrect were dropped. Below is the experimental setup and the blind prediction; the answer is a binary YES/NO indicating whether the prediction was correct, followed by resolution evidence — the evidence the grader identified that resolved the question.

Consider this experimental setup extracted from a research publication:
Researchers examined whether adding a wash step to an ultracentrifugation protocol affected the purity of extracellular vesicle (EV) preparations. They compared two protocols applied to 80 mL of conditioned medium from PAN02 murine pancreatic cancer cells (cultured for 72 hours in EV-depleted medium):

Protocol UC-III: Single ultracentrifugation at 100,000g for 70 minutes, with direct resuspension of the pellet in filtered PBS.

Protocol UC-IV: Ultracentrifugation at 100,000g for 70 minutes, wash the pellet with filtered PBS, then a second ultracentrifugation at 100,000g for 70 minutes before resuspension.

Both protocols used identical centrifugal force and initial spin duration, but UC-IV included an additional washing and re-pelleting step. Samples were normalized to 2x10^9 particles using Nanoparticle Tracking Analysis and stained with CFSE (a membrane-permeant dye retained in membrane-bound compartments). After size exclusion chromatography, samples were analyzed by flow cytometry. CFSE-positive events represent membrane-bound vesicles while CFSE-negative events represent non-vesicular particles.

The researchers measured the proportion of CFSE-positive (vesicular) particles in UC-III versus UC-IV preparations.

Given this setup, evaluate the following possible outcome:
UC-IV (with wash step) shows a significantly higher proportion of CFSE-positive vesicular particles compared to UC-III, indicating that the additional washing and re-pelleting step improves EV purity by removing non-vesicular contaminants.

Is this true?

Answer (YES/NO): NO